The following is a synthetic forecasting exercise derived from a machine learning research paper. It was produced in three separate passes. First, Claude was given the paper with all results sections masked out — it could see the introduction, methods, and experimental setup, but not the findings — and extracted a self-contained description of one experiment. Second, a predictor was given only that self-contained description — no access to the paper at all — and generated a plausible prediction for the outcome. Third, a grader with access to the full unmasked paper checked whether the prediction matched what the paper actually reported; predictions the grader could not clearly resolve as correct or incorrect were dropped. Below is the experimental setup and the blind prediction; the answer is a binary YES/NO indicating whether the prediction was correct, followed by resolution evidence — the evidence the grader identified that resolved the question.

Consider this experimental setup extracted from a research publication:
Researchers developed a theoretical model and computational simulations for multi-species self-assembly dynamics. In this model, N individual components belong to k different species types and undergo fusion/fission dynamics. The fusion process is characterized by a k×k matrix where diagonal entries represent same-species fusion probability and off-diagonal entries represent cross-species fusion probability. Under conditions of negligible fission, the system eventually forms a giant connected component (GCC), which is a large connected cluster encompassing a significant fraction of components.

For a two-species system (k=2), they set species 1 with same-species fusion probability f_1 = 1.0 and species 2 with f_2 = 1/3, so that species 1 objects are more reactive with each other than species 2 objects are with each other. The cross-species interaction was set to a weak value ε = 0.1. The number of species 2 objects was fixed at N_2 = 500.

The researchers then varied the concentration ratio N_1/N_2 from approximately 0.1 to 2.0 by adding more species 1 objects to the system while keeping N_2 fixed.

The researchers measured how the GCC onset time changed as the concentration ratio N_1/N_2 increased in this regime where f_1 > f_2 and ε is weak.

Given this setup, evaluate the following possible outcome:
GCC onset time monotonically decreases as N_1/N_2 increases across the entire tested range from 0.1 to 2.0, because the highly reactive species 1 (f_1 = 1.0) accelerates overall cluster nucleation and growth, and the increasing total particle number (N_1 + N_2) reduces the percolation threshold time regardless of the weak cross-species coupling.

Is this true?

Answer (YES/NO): NO